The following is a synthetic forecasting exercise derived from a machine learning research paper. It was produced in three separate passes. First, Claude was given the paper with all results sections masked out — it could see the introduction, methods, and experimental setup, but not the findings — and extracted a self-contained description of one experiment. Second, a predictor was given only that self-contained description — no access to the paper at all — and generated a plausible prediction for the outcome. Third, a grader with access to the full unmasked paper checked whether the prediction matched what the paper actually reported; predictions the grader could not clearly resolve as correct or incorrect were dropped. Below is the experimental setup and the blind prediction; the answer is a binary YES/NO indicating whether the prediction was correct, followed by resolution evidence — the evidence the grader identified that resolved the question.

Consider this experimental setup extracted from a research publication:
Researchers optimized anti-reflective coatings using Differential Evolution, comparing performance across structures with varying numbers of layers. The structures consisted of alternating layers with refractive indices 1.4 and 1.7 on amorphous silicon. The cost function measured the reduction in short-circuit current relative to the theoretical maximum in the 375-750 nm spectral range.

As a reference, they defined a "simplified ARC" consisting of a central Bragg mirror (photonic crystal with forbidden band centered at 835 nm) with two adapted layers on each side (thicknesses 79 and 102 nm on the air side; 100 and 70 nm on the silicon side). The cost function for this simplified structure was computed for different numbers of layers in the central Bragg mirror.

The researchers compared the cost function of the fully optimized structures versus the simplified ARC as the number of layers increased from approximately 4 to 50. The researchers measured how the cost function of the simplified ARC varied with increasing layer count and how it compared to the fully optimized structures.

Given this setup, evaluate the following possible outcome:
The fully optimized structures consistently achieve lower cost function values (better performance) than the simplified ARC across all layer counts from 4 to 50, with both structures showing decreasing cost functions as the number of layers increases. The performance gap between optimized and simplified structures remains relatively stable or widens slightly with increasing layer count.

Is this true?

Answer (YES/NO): NO